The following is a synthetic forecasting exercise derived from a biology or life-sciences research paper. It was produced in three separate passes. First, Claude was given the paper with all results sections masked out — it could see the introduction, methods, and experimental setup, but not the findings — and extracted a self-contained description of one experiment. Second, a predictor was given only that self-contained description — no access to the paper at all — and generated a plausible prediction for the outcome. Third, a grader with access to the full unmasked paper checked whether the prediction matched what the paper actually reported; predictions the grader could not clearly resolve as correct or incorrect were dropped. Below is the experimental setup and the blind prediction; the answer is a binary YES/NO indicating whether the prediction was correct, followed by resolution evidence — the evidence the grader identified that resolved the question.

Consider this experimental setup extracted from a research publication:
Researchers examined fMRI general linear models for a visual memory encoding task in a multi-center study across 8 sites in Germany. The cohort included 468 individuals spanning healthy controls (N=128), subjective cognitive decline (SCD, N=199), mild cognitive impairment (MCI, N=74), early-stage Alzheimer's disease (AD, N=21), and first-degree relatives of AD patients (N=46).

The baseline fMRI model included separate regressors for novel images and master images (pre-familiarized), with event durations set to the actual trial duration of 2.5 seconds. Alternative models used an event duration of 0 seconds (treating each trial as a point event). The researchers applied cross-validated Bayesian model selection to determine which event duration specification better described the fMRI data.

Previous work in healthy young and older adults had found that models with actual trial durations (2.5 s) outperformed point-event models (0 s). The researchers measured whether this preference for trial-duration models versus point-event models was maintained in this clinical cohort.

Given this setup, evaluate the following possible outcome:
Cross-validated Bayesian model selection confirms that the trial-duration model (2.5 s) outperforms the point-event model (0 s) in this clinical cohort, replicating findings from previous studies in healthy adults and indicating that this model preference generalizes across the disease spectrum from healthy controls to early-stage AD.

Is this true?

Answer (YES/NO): YES